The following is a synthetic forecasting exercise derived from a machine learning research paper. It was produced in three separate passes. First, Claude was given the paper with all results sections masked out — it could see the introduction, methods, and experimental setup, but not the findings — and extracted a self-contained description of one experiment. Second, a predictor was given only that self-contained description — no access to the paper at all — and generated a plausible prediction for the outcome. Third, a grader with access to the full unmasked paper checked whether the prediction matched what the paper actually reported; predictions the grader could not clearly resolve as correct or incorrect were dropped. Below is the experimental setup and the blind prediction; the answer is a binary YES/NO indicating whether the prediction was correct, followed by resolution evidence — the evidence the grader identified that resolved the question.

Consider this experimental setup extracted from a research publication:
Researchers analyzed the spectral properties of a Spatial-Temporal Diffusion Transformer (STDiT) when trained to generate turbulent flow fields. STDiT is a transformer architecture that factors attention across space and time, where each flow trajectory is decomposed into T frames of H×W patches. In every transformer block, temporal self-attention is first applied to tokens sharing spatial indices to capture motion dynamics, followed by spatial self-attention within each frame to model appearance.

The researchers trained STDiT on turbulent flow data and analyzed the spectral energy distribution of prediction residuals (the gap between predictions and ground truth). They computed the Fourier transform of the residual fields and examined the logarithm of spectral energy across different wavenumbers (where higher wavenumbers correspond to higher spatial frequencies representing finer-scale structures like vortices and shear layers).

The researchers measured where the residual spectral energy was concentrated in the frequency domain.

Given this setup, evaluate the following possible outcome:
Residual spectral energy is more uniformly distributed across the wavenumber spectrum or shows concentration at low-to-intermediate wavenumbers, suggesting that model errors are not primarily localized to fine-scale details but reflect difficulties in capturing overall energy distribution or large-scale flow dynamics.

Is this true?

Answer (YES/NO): NO